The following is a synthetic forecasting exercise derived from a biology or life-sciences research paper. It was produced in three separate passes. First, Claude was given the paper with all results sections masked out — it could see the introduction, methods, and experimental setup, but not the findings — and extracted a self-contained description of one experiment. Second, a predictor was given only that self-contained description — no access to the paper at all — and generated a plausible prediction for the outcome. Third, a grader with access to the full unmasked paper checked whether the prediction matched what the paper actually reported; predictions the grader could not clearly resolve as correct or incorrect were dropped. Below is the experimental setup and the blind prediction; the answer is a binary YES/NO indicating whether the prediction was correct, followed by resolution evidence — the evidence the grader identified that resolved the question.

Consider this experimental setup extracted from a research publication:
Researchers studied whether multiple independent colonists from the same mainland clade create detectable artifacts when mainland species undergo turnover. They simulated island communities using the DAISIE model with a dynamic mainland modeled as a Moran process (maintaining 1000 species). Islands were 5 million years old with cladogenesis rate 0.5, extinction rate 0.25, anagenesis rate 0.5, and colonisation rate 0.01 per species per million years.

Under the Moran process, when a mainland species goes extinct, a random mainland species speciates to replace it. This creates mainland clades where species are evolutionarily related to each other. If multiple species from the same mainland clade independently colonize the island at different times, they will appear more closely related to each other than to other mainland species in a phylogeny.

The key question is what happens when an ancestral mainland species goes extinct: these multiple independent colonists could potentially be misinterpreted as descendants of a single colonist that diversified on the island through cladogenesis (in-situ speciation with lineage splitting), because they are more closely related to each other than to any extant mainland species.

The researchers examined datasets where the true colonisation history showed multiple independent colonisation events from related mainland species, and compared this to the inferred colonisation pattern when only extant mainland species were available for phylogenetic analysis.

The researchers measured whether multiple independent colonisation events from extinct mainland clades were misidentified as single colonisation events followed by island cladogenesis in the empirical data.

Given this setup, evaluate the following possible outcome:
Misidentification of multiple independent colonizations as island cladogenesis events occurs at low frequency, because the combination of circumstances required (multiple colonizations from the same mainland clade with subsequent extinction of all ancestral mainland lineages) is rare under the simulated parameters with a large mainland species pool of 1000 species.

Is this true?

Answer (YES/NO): YES